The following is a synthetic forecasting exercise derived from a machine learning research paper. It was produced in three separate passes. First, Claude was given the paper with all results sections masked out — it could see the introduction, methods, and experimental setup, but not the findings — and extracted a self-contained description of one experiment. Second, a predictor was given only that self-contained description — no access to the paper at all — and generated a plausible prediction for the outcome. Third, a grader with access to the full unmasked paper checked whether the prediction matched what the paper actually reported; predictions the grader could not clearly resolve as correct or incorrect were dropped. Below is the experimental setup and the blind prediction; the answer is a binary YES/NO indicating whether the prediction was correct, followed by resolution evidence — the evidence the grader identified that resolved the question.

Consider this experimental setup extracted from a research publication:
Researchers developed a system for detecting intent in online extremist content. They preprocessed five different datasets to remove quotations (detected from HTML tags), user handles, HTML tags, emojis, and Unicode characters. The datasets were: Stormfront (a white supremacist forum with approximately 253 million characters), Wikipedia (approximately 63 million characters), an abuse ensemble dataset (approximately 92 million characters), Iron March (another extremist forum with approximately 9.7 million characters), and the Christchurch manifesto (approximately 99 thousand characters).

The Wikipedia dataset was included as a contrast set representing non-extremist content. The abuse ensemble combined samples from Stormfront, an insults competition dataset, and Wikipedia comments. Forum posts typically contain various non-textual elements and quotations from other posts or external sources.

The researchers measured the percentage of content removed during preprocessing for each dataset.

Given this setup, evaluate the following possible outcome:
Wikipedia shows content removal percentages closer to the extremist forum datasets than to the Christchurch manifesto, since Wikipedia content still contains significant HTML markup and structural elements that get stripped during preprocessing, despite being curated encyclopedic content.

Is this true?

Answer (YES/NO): NO